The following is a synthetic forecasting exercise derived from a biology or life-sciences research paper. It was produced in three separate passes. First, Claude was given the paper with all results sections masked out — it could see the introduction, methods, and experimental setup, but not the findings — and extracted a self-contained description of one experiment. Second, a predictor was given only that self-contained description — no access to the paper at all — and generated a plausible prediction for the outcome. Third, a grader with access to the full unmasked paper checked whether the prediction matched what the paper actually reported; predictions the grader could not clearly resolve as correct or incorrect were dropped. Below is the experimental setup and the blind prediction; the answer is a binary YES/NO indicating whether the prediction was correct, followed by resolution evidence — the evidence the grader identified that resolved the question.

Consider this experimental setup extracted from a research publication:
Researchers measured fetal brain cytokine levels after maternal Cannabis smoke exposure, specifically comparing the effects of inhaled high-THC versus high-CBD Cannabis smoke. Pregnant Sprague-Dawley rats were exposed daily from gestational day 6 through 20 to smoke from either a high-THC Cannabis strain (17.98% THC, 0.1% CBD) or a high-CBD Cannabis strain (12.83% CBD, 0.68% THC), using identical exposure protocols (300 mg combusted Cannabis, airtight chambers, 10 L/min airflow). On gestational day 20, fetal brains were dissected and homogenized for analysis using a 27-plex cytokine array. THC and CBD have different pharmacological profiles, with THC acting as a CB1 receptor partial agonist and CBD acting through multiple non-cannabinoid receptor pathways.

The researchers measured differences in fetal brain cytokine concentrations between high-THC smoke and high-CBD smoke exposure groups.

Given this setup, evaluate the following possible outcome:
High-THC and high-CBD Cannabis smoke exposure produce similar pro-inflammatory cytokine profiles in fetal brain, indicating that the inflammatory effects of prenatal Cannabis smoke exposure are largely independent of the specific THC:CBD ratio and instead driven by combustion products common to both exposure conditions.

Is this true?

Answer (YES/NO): NO